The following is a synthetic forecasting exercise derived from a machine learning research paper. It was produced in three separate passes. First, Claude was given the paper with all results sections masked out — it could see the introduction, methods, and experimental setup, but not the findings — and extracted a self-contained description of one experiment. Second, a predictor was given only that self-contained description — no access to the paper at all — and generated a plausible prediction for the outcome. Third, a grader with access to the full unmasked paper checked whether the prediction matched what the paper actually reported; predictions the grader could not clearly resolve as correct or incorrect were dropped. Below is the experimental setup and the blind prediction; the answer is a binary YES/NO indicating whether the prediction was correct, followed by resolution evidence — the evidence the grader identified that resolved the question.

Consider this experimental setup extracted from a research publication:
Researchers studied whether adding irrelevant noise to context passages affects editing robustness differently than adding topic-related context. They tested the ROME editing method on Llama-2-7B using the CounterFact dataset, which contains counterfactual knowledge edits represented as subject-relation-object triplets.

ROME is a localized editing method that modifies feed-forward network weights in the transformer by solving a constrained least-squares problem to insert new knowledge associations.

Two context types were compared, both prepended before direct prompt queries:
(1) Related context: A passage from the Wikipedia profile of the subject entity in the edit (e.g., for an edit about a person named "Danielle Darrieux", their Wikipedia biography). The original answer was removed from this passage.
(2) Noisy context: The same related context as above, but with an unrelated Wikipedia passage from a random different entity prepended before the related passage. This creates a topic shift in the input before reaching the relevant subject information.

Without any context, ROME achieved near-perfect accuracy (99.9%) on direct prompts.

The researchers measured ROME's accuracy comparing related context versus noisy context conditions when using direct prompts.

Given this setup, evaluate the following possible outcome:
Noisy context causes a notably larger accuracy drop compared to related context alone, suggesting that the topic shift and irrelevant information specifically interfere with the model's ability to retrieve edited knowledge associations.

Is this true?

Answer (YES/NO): NO